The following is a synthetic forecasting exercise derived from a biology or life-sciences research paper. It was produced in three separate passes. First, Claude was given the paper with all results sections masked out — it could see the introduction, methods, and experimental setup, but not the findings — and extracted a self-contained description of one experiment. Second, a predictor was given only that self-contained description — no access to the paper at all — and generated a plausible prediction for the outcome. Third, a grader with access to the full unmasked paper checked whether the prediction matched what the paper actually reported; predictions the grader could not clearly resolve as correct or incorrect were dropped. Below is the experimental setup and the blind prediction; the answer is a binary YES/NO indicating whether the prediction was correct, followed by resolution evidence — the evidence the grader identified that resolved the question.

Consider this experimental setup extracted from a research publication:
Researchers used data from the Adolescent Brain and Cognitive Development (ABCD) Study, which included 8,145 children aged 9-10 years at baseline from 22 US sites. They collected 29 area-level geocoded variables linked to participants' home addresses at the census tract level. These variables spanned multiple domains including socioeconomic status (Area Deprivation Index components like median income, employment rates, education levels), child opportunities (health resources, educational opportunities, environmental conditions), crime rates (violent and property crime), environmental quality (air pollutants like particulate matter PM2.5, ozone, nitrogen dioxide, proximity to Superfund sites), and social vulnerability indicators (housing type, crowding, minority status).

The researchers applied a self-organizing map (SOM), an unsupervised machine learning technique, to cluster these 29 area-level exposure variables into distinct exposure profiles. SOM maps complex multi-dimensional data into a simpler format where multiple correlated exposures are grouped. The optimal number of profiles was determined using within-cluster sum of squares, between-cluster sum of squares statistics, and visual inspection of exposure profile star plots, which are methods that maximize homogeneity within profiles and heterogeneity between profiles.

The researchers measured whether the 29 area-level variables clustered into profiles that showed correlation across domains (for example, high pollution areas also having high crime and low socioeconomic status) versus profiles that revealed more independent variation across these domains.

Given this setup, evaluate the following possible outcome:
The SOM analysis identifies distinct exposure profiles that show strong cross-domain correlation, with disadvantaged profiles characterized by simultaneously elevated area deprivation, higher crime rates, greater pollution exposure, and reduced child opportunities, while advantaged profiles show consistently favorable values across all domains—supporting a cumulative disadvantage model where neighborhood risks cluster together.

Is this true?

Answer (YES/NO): NO